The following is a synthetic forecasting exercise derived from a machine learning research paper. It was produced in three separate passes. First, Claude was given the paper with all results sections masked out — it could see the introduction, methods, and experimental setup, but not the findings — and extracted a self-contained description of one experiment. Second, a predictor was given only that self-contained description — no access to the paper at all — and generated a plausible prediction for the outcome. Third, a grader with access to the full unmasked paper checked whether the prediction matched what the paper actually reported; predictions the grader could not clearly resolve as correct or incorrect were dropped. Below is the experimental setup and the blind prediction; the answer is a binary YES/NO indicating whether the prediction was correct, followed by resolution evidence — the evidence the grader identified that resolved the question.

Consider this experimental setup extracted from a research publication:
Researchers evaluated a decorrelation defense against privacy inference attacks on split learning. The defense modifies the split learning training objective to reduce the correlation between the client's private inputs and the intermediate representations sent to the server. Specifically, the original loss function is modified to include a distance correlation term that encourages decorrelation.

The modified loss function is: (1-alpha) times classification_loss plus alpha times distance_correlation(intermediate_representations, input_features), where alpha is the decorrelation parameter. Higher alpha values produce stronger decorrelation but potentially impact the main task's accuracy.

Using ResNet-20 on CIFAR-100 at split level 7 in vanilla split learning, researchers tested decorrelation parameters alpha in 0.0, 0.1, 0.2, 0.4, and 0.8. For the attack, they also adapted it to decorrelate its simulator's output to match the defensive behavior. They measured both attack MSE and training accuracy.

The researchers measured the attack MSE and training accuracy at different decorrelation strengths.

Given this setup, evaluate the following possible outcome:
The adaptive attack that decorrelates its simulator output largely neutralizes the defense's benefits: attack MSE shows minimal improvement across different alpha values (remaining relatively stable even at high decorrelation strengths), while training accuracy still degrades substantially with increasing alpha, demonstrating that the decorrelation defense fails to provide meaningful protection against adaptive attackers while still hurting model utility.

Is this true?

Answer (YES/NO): NO